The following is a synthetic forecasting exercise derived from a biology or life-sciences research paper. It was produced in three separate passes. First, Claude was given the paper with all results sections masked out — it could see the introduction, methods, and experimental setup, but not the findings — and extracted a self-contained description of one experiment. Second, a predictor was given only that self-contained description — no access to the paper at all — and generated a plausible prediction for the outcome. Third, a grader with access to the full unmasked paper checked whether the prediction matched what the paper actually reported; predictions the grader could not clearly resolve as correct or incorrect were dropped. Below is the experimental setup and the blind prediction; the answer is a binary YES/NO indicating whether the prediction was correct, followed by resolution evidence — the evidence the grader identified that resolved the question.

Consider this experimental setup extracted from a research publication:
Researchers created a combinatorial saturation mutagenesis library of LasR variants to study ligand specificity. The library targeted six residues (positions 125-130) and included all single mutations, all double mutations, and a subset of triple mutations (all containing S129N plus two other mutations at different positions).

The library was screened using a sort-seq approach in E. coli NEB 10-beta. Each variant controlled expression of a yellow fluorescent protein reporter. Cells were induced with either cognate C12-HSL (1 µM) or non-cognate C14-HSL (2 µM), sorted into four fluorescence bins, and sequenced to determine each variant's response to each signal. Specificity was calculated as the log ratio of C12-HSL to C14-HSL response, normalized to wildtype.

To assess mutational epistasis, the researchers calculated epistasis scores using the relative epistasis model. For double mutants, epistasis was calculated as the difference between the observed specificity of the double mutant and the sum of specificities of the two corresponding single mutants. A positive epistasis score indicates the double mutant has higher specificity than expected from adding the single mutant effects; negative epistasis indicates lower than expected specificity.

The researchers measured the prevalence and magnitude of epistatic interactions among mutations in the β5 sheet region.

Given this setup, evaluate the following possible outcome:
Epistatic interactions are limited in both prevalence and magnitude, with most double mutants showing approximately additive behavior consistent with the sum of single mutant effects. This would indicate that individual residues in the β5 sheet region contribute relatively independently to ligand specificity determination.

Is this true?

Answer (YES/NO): NO